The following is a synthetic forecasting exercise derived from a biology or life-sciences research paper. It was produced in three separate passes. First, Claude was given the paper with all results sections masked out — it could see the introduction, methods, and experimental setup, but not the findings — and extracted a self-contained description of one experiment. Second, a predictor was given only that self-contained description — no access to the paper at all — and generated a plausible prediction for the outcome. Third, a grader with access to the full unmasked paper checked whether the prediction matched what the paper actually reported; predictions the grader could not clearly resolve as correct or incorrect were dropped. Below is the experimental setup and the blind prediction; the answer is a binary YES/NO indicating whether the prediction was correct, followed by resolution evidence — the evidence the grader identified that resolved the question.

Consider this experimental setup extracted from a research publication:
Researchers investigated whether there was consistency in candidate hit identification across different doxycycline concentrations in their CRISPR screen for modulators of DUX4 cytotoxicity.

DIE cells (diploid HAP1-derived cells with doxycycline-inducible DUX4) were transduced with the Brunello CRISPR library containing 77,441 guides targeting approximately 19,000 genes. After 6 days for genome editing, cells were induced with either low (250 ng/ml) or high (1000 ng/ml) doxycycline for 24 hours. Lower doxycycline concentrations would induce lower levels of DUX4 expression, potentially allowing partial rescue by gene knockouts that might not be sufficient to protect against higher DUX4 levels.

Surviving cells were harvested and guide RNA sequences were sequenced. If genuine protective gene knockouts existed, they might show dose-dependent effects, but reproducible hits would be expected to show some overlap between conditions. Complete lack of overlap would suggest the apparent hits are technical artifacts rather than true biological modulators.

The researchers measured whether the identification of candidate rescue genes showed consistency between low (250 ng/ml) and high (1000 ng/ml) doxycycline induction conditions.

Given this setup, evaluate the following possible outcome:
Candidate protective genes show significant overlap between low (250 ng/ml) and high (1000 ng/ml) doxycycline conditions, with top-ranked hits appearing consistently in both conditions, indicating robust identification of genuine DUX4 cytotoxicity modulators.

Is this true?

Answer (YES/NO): NO